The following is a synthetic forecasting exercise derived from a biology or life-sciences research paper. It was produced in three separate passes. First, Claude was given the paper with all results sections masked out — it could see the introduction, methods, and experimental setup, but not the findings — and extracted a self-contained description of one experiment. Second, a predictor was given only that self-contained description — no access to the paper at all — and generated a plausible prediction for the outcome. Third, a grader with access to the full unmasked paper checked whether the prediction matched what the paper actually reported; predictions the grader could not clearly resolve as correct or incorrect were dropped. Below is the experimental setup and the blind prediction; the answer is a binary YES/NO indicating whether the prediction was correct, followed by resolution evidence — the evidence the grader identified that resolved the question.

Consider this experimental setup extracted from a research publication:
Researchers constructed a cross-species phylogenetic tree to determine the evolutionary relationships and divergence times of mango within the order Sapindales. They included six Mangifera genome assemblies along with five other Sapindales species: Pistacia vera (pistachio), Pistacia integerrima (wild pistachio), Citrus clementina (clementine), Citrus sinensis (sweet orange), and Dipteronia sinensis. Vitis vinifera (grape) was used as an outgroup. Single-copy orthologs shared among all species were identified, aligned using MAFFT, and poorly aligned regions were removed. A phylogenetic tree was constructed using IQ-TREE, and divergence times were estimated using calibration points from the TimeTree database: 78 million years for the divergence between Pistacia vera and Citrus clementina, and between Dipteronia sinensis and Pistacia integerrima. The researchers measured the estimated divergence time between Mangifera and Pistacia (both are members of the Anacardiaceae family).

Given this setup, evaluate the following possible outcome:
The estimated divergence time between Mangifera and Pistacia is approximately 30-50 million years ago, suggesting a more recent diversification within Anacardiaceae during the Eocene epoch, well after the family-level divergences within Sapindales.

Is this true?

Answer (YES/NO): YES